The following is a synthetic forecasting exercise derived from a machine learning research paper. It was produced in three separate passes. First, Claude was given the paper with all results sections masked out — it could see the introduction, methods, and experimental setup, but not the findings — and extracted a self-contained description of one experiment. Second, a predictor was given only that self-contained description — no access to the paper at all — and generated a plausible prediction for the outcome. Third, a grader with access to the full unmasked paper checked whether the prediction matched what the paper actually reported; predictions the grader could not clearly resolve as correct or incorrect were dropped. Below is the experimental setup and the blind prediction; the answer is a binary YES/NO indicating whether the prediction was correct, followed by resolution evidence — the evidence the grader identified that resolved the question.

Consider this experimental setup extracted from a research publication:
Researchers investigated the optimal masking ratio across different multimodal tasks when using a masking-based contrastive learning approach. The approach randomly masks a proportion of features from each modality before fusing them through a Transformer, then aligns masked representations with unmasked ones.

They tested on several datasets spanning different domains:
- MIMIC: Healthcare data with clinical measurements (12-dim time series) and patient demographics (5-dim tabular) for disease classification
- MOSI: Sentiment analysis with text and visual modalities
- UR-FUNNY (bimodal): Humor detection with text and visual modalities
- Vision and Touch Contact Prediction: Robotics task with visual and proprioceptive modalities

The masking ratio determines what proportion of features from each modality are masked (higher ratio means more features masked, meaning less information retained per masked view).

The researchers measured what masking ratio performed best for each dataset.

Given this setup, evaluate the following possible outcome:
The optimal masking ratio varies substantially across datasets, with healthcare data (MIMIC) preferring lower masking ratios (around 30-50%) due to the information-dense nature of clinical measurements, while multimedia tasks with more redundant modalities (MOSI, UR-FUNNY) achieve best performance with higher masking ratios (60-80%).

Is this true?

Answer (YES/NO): NO